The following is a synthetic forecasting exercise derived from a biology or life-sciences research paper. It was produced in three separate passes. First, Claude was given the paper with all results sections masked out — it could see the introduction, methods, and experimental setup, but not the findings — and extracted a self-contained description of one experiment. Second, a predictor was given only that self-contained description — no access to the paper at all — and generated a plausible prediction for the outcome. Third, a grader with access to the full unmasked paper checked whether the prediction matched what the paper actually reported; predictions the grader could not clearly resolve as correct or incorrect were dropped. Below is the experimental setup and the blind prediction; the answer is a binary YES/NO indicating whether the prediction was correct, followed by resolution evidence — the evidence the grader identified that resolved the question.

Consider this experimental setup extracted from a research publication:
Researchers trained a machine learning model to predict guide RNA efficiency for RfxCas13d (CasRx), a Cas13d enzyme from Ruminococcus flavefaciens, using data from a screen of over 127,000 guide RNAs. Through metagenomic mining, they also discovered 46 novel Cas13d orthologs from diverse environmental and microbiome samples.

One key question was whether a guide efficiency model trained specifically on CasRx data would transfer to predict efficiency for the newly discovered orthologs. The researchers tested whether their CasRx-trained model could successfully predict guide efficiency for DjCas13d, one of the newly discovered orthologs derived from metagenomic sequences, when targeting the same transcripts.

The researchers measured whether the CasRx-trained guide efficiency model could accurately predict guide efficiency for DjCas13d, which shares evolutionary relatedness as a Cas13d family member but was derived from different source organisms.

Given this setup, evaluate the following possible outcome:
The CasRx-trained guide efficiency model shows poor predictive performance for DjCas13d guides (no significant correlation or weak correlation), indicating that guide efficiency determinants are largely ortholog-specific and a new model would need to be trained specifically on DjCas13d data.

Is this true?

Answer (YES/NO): NO